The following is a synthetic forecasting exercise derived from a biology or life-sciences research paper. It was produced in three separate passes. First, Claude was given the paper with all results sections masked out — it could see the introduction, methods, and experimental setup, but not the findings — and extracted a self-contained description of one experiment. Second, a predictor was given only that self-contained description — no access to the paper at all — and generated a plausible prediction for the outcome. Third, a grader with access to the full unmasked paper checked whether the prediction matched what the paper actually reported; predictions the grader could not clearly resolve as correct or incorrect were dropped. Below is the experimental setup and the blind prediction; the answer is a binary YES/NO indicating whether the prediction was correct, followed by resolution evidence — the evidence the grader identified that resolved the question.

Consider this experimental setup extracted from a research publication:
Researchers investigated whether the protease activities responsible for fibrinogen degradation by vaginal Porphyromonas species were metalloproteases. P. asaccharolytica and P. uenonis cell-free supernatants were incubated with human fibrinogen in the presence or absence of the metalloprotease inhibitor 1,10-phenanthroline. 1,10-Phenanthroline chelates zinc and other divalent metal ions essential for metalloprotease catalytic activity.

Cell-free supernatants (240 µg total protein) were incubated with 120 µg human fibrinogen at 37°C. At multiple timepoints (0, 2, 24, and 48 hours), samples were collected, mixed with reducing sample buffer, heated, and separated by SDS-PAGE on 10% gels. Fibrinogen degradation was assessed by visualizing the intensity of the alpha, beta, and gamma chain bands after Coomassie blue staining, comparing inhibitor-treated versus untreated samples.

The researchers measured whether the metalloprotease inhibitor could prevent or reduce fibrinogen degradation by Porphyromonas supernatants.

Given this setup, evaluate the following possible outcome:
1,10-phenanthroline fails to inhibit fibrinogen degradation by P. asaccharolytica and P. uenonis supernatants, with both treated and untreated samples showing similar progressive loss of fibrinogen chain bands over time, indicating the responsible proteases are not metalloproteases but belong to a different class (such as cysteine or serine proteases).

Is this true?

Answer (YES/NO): NO